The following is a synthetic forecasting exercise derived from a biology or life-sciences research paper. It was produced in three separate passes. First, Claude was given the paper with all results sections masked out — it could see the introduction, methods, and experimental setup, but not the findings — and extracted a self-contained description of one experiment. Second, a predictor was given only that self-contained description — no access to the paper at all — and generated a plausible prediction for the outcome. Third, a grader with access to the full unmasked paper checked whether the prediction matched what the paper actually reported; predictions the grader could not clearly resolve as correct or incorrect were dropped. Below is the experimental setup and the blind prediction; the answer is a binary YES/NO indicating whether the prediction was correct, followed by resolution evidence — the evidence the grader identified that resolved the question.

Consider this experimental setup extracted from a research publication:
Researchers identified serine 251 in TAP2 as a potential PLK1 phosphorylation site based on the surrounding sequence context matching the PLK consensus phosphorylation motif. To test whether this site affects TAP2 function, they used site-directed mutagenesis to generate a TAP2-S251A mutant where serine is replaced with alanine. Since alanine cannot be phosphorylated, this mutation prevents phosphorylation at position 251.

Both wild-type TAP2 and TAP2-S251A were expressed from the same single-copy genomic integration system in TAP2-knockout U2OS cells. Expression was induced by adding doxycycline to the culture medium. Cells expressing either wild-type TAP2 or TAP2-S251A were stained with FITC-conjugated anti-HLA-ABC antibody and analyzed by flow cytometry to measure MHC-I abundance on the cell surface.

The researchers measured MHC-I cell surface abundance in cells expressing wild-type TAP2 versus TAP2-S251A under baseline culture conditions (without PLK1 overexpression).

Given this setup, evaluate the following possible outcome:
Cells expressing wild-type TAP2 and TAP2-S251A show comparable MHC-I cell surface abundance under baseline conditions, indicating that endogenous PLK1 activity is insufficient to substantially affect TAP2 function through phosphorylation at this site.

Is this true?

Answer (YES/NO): YES